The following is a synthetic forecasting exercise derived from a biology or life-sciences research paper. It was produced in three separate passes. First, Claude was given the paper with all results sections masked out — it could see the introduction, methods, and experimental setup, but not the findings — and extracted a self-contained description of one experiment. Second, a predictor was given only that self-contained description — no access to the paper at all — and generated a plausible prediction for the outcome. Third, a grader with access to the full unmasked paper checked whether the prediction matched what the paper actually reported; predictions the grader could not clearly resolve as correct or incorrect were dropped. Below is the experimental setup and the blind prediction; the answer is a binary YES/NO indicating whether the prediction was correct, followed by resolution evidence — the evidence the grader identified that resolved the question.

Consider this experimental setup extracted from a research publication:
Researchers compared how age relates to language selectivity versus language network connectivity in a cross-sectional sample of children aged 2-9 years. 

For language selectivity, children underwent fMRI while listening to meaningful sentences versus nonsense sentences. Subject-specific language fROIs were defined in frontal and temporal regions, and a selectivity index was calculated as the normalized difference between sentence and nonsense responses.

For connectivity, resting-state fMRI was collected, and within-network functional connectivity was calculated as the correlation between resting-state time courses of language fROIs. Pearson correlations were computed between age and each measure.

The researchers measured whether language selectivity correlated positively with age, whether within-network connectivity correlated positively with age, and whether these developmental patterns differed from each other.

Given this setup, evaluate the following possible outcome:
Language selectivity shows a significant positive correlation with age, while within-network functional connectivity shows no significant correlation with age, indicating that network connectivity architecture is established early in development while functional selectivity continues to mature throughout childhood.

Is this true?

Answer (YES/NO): YES